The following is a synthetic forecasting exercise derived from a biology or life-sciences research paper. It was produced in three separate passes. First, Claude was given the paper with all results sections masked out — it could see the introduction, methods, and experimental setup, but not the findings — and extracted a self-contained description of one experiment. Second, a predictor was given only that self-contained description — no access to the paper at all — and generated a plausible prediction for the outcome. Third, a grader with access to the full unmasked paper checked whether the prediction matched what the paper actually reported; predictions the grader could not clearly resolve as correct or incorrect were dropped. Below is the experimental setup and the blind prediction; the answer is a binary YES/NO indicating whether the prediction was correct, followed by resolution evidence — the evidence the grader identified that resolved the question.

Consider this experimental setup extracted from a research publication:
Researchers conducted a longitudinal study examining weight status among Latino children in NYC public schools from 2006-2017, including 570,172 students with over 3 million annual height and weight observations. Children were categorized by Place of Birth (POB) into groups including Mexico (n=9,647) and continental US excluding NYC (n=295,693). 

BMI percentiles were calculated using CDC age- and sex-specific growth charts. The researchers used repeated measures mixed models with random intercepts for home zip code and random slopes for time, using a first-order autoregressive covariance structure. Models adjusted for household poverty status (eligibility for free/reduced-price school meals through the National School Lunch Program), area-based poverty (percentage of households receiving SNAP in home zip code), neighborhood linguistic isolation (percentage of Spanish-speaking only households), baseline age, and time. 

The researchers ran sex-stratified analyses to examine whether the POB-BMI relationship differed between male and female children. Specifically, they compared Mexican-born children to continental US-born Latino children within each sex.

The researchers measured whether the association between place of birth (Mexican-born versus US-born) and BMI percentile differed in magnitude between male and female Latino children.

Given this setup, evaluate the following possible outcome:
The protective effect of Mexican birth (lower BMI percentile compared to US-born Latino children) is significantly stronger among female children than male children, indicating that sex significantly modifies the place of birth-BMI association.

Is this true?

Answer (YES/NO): NO